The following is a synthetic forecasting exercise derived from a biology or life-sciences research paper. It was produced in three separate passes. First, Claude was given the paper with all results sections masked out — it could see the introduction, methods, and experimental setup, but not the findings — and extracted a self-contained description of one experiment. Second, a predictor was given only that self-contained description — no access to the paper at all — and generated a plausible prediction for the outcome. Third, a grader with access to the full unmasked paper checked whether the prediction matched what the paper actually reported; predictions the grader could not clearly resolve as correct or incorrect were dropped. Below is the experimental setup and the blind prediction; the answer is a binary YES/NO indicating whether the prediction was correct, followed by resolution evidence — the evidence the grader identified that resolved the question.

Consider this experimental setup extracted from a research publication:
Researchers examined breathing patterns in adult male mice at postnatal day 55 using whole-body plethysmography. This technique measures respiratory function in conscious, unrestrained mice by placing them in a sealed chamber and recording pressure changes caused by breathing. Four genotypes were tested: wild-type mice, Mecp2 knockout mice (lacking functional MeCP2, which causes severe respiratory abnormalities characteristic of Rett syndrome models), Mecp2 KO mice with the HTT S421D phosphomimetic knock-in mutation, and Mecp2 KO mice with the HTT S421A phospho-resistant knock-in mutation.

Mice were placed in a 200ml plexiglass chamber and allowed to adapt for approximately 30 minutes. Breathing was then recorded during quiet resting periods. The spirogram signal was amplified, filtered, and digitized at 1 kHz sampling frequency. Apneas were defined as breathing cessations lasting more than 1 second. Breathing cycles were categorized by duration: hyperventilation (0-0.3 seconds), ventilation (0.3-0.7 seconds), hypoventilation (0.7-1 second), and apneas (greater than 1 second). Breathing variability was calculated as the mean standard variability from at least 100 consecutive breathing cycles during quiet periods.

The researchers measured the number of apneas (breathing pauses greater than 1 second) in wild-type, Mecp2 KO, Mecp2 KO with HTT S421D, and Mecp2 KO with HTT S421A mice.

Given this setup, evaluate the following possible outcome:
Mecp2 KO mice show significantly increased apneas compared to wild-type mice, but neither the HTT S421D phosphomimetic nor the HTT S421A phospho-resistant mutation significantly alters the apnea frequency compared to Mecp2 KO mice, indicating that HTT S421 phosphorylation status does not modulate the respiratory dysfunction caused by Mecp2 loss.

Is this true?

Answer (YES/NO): NO